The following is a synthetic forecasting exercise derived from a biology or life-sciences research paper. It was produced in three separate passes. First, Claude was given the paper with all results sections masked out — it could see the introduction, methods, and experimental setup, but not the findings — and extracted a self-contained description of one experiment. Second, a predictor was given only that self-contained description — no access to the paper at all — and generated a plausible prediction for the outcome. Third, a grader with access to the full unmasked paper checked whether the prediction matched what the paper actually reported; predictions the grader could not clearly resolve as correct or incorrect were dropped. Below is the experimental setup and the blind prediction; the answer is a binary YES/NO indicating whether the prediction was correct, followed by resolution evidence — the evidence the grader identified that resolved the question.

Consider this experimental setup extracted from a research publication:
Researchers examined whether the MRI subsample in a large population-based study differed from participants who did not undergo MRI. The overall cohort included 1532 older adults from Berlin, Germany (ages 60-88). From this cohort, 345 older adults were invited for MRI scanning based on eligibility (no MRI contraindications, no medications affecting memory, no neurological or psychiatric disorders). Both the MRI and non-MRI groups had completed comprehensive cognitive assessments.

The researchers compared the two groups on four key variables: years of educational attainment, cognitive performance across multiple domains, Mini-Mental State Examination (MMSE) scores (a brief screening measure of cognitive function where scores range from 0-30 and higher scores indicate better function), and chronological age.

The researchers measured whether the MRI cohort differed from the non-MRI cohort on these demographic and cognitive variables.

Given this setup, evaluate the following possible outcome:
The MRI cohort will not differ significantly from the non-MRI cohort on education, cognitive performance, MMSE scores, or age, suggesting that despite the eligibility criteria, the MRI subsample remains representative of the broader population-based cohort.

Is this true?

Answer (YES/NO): NO